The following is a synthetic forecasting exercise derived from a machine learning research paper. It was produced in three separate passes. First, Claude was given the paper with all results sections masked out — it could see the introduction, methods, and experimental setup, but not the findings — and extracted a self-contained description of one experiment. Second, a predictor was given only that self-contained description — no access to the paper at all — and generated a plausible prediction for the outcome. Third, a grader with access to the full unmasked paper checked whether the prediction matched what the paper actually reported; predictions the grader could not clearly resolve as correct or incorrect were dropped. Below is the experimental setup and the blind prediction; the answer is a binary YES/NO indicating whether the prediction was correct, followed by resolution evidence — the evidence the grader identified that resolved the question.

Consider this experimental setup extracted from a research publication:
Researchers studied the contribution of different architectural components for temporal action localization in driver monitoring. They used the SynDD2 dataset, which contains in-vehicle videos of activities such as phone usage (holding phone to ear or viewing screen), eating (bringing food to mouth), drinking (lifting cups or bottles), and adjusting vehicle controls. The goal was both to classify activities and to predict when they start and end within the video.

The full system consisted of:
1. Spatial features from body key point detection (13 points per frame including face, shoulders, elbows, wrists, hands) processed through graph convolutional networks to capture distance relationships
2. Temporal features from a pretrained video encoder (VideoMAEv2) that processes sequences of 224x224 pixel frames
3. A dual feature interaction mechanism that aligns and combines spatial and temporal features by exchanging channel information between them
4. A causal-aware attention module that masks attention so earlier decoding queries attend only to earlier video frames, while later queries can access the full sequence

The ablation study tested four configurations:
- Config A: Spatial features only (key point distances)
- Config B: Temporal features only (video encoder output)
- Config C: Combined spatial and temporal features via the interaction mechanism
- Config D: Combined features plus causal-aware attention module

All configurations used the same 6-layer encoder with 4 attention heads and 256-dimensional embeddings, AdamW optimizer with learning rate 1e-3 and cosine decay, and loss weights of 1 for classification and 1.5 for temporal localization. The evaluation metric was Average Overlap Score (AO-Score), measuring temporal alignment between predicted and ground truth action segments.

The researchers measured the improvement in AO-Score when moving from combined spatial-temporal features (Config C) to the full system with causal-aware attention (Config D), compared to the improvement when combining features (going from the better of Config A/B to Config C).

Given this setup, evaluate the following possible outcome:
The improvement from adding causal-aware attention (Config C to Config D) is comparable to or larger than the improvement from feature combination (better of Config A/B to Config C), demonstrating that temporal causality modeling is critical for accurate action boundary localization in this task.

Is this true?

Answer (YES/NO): YES